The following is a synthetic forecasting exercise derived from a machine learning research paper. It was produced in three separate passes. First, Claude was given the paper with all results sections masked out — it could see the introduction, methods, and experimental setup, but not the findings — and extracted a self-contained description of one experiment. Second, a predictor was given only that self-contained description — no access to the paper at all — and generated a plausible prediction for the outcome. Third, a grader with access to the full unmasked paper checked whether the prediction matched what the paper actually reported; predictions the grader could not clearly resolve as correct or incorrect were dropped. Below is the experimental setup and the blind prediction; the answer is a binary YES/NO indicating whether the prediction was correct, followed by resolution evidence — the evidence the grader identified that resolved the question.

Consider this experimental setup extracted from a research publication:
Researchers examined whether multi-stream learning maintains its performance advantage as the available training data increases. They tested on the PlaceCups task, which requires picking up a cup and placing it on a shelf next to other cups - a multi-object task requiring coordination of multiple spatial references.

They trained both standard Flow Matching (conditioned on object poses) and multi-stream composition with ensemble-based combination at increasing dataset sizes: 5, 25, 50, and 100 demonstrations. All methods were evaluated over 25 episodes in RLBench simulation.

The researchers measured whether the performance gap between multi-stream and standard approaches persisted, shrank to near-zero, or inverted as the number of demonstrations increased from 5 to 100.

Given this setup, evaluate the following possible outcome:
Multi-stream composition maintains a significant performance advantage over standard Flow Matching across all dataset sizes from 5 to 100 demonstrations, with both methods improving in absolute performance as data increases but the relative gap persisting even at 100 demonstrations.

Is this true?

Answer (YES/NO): YES